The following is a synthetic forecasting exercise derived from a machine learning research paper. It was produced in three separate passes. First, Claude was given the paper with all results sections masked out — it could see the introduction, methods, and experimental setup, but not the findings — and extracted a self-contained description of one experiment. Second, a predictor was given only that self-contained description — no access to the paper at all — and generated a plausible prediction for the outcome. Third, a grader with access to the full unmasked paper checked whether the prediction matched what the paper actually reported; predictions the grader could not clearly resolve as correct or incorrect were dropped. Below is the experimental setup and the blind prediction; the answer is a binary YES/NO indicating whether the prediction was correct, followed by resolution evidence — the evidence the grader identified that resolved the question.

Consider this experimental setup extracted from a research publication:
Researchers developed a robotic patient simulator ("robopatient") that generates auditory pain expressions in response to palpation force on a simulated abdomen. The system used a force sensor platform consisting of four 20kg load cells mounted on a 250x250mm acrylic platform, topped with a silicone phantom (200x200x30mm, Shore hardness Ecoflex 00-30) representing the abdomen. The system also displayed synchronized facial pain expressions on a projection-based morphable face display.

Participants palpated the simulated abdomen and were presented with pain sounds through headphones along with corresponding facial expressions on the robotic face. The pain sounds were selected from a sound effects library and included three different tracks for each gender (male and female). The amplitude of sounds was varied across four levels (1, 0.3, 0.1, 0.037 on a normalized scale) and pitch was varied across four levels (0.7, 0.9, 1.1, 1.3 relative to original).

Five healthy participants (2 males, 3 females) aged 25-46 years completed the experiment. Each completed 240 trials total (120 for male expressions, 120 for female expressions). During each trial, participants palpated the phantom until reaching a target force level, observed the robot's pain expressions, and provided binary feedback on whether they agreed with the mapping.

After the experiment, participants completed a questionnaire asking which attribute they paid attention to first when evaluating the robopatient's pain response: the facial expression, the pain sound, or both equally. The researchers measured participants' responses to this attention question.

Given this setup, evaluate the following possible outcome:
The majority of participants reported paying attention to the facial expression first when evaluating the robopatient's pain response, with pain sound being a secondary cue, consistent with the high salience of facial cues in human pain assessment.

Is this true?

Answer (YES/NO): NO